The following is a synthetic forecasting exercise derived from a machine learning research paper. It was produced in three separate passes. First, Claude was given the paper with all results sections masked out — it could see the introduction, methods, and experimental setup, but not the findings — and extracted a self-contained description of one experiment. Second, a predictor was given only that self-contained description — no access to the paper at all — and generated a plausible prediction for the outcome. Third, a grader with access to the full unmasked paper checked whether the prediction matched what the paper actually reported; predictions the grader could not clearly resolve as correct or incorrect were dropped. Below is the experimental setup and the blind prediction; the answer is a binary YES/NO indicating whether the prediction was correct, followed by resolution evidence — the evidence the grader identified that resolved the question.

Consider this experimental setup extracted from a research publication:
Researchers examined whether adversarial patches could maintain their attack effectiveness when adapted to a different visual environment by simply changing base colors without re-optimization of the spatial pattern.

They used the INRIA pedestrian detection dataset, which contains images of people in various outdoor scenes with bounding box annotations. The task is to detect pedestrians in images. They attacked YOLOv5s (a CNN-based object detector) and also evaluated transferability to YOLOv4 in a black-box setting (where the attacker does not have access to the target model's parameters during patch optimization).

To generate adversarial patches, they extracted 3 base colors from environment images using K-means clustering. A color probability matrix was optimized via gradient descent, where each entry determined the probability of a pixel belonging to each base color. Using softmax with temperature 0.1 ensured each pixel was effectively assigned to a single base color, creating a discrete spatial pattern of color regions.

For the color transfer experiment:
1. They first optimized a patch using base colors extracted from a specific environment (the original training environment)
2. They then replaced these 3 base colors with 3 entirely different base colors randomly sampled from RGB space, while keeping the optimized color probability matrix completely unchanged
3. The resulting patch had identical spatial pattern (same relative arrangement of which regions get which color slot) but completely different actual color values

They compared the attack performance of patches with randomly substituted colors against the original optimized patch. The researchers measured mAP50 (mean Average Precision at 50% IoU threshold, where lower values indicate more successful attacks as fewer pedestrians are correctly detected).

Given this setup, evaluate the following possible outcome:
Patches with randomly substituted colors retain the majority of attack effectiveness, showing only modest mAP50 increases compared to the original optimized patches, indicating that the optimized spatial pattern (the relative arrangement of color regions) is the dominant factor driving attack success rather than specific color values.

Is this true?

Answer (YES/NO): YES